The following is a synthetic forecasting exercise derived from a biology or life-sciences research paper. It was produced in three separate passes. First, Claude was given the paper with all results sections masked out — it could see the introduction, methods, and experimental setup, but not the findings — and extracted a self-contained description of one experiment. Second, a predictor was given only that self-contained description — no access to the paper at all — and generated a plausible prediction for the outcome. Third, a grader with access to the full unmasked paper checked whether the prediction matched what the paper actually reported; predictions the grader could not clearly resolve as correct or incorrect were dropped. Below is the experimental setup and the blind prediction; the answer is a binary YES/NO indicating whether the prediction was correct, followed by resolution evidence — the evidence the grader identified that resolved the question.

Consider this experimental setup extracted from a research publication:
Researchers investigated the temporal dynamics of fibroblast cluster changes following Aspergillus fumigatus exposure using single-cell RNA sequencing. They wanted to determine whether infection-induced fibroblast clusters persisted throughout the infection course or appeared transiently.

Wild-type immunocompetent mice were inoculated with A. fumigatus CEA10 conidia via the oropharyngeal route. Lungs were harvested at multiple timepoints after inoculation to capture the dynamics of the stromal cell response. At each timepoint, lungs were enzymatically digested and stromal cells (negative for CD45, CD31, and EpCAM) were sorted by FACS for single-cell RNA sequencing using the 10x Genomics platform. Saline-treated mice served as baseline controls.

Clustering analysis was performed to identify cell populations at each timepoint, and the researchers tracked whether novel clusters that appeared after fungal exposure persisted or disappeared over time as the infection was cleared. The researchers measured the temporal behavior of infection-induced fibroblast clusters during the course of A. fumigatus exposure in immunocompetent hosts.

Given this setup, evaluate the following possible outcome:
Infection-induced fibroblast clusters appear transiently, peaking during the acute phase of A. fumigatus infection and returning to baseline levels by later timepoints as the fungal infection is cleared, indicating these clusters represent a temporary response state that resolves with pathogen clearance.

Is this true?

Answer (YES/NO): YES